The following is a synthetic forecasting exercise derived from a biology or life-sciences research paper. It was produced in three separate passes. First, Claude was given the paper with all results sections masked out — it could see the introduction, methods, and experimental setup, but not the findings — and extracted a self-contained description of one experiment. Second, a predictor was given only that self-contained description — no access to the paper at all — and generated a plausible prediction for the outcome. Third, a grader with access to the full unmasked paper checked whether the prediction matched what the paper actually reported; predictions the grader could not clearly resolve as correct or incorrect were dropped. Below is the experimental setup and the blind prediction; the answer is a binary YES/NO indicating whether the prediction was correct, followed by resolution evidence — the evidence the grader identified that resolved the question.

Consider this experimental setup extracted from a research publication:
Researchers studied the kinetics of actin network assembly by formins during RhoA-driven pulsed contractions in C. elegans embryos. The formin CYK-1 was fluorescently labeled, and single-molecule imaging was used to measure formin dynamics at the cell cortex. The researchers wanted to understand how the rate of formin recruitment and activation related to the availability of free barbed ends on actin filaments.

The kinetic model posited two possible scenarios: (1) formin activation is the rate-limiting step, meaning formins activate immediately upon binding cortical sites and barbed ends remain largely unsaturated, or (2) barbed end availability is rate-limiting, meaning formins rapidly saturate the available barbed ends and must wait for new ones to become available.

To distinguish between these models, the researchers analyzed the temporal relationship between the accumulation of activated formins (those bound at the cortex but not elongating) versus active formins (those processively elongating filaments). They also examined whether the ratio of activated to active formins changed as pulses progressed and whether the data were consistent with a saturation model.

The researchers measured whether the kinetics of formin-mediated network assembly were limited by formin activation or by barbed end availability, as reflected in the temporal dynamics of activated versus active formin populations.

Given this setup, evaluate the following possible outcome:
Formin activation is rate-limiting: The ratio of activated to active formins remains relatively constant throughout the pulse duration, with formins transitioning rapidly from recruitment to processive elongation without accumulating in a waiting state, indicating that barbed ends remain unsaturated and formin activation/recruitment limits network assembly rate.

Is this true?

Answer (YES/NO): NO